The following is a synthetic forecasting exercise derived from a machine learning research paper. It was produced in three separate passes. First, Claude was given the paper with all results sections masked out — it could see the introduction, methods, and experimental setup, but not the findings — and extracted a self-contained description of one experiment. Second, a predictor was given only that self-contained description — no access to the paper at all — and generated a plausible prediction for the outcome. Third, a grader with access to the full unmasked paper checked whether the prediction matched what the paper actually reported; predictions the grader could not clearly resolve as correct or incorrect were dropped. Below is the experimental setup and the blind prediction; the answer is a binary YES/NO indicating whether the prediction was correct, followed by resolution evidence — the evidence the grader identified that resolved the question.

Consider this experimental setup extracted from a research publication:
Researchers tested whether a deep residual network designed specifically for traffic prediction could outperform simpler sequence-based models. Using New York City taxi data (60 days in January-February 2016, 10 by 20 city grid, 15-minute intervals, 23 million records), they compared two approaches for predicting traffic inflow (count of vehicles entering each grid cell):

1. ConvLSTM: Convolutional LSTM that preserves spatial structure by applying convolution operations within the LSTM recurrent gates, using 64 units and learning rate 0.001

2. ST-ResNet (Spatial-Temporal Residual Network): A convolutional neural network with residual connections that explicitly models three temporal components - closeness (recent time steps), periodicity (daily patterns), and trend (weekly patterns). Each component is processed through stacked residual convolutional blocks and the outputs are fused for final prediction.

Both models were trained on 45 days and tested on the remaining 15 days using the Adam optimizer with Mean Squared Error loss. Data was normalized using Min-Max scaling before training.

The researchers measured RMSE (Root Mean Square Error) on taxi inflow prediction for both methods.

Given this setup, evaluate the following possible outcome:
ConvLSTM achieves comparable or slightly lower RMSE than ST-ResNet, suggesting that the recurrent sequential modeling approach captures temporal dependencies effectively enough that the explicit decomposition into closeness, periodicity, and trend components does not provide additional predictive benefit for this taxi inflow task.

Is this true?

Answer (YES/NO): NO